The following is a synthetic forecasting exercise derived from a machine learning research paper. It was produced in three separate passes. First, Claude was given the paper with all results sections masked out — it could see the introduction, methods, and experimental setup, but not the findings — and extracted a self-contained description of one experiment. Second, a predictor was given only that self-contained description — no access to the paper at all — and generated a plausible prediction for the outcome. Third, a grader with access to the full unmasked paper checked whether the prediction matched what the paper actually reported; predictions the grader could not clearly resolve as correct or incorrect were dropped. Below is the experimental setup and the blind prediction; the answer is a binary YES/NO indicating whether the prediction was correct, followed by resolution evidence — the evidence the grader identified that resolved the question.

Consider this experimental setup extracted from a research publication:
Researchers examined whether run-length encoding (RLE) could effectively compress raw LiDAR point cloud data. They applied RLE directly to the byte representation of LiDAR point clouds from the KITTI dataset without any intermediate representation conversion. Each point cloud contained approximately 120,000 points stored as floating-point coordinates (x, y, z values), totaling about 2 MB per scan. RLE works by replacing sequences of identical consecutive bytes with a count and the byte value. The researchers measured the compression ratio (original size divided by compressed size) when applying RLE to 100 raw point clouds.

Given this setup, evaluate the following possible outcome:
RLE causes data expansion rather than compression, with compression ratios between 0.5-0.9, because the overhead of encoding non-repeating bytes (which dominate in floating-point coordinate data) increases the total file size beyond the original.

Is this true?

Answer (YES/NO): YES